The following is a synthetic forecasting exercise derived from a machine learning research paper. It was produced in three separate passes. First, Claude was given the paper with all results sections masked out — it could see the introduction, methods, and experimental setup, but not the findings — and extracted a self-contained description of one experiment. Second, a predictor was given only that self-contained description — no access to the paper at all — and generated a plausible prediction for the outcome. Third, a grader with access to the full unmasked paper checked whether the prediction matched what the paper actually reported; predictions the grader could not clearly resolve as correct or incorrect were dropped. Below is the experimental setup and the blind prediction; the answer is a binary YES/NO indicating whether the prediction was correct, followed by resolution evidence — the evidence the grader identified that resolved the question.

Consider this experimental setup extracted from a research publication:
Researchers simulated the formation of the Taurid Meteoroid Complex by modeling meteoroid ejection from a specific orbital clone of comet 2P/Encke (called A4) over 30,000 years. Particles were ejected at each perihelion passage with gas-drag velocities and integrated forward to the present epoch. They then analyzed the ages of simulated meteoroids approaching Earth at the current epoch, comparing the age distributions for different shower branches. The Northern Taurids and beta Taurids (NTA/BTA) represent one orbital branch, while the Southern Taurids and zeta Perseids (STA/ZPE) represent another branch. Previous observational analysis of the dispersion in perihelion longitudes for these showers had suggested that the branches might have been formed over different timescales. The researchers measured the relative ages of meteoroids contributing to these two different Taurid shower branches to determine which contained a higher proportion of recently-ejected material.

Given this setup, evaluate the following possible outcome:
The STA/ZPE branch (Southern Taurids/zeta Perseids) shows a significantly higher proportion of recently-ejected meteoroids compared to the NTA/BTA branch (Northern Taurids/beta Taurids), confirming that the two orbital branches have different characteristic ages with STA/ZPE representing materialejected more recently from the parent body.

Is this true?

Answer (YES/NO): NO